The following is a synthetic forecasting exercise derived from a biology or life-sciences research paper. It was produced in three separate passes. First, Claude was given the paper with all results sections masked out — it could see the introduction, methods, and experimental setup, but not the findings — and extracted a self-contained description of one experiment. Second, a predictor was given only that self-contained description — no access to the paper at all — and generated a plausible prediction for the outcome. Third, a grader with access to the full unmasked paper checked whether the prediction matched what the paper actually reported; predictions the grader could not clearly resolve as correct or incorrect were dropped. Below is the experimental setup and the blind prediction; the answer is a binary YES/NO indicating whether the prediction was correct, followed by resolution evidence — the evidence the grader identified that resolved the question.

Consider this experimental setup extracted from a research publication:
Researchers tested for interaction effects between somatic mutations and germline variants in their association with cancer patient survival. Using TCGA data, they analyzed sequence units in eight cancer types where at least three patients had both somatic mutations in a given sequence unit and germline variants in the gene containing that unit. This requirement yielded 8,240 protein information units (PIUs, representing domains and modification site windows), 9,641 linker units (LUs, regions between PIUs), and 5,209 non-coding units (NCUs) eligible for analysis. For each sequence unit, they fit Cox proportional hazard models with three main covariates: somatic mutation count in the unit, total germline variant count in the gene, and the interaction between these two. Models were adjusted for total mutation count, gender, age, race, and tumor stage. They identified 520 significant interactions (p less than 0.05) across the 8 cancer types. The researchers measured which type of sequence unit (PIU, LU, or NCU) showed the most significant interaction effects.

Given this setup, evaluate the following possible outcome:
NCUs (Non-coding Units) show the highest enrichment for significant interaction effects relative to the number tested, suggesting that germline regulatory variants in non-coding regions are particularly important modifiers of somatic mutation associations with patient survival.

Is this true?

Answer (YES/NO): NO